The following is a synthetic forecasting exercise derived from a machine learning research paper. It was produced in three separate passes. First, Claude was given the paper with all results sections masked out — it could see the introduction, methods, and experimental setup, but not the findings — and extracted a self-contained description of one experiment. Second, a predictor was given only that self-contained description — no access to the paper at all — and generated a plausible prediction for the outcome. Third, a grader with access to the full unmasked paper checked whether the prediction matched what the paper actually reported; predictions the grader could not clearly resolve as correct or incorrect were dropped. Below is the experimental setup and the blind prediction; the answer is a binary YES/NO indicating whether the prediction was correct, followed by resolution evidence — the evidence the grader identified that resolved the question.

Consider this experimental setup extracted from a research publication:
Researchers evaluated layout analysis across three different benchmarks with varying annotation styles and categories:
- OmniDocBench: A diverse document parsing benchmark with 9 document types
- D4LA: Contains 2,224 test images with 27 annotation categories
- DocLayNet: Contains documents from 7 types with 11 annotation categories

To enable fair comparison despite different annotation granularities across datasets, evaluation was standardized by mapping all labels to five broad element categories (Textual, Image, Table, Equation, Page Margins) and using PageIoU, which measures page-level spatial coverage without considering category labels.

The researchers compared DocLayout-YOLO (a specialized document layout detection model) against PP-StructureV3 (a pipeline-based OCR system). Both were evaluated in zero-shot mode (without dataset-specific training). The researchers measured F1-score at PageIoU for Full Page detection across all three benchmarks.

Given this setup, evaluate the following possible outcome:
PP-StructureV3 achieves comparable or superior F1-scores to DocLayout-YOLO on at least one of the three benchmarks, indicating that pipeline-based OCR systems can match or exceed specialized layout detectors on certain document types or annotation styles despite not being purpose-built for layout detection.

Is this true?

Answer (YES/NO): YES